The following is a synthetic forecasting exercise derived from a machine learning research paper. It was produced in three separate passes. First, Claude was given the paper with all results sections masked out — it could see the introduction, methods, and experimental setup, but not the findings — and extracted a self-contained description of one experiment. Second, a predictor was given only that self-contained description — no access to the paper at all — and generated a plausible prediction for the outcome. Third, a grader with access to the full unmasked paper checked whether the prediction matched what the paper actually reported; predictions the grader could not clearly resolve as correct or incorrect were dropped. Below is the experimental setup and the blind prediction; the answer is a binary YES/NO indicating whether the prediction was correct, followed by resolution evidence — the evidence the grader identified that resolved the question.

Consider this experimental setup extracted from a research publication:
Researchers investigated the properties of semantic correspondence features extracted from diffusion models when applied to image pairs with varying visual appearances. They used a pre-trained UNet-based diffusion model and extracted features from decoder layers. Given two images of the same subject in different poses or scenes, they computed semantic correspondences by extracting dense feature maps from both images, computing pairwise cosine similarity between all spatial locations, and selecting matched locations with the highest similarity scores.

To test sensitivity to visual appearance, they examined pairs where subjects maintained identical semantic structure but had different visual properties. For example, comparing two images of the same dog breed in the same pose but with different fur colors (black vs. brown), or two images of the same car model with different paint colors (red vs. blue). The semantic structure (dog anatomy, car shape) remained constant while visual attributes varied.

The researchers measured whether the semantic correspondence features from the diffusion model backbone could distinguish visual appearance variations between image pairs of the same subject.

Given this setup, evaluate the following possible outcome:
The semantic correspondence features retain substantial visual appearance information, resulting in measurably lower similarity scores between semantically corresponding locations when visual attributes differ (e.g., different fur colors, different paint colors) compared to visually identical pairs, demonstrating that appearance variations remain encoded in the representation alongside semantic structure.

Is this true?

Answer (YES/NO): NO